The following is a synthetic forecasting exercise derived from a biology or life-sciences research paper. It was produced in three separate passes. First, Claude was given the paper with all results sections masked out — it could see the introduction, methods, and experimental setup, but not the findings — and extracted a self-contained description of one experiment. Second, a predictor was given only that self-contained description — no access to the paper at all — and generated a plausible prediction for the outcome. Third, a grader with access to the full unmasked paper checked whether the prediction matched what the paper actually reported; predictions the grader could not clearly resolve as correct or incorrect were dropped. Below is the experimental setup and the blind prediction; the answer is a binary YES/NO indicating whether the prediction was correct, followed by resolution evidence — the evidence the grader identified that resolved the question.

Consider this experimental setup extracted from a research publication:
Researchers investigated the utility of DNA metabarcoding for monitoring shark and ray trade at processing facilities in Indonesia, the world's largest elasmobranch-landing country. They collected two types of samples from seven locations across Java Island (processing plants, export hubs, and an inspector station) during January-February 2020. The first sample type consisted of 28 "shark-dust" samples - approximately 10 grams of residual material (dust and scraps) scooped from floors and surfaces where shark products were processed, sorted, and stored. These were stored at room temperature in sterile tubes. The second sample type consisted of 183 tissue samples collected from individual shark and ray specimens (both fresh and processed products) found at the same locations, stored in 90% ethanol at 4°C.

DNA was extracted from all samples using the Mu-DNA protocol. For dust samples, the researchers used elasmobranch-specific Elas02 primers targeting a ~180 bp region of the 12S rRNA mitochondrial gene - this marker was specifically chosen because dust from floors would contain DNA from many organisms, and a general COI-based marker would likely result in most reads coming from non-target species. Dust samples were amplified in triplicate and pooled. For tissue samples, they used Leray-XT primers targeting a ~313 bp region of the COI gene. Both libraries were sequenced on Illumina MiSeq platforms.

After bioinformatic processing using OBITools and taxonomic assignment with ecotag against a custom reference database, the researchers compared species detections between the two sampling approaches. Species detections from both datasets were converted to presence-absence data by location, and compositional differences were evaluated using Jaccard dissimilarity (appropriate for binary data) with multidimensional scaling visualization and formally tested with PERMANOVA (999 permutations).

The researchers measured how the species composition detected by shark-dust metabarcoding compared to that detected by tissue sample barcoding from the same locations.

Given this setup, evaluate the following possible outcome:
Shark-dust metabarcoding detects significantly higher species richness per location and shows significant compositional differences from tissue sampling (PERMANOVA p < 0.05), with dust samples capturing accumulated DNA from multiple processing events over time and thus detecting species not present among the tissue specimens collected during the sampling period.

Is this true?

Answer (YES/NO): YES